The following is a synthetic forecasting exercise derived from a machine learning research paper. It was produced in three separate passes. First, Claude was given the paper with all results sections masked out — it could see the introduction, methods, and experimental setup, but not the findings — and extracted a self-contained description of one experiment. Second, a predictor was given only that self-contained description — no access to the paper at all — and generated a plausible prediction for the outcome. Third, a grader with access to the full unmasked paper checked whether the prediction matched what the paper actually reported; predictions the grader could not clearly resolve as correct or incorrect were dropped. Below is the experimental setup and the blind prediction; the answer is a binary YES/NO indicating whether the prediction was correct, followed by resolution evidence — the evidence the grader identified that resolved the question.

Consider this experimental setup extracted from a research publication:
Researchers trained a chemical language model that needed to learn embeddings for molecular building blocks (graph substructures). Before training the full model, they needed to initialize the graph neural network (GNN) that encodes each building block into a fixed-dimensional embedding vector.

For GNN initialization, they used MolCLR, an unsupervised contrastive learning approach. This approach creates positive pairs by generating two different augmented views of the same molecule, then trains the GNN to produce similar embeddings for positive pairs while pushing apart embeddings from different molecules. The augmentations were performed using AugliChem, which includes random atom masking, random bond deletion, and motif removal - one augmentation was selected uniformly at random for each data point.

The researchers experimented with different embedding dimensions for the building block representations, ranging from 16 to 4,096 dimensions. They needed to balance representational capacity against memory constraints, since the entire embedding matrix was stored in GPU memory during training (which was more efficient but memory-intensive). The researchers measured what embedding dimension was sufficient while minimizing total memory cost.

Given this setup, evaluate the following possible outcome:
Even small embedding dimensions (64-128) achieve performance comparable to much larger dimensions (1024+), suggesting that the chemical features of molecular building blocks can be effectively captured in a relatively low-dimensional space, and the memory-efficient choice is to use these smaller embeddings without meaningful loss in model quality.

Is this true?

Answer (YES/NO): YES